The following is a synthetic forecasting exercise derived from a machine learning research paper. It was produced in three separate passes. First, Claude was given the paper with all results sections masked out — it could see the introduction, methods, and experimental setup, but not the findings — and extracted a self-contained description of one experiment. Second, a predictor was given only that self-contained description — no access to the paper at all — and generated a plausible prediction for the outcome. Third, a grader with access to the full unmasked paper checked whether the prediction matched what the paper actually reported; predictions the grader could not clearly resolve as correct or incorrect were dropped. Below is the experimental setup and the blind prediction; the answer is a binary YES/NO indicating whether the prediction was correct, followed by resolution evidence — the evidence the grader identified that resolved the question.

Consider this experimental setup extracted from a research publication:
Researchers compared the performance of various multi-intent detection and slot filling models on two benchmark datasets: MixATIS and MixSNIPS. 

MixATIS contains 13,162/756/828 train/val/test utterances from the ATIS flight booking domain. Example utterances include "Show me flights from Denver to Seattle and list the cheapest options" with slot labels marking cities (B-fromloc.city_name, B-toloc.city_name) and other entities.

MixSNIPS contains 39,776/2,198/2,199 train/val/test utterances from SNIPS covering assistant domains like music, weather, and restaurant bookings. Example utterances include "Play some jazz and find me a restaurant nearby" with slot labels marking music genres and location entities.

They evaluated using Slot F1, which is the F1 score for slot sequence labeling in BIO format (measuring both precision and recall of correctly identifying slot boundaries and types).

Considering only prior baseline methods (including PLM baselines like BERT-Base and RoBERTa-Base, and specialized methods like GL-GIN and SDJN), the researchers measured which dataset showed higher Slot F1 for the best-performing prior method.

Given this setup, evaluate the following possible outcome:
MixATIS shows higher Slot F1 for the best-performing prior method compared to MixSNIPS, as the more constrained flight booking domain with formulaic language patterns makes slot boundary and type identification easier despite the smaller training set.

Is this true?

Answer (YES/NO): NO